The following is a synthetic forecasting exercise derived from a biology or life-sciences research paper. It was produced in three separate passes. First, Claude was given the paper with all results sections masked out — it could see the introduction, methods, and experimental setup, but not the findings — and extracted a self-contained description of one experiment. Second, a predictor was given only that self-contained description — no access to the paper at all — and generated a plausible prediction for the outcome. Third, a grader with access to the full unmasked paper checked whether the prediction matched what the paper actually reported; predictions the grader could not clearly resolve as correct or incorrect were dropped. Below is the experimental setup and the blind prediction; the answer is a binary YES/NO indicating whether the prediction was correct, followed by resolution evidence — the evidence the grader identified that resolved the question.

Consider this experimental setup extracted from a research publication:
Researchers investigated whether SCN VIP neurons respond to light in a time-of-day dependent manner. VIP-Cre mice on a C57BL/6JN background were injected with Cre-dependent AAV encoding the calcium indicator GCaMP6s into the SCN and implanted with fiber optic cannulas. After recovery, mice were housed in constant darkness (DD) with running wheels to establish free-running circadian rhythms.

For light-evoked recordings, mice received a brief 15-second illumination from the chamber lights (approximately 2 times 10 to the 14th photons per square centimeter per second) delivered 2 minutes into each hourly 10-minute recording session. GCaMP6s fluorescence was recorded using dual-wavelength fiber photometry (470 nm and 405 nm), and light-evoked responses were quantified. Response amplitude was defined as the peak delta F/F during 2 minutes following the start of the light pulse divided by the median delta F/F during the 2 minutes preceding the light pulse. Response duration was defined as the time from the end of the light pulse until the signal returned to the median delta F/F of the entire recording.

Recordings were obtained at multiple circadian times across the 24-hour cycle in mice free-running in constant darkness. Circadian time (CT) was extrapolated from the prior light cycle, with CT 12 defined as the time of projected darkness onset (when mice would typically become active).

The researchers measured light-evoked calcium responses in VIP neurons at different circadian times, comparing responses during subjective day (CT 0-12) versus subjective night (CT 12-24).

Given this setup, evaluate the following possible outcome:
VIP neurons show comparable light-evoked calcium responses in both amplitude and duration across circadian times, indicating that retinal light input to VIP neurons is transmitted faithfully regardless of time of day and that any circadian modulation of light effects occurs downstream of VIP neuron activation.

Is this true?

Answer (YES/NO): NO